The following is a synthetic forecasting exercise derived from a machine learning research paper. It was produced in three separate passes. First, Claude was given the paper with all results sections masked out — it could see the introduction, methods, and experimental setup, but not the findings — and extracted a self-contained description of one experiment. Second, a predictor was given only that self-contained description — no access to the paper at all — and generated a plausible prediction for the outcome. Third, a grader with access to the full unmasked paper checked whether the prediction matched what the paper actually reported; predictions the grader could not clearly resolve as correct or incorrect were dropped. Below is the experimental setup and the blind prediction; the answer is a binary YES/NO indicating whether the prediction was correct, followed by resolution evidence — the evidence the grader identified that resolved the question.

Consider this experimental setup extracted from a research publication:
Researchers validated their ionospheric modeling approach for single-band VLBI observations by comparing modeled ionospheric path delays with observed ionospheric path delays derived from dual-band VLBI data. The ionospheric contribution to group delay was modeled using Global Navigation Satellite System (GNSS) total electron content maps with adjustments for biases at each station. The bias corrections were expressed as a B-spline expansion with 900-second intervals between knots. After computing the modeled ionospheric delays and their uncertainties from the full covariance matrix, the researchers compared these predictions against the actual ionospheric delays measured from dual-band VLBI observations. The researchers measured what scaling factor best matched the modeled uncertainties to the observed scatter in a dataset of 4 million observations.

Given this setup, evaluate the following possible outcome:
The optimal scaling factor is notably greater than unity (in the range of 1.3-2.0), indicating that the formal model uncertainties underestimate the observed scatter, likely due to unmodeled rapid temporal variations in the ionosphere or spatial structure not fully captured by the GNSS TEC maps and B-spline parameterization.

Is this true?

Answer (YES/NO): NO